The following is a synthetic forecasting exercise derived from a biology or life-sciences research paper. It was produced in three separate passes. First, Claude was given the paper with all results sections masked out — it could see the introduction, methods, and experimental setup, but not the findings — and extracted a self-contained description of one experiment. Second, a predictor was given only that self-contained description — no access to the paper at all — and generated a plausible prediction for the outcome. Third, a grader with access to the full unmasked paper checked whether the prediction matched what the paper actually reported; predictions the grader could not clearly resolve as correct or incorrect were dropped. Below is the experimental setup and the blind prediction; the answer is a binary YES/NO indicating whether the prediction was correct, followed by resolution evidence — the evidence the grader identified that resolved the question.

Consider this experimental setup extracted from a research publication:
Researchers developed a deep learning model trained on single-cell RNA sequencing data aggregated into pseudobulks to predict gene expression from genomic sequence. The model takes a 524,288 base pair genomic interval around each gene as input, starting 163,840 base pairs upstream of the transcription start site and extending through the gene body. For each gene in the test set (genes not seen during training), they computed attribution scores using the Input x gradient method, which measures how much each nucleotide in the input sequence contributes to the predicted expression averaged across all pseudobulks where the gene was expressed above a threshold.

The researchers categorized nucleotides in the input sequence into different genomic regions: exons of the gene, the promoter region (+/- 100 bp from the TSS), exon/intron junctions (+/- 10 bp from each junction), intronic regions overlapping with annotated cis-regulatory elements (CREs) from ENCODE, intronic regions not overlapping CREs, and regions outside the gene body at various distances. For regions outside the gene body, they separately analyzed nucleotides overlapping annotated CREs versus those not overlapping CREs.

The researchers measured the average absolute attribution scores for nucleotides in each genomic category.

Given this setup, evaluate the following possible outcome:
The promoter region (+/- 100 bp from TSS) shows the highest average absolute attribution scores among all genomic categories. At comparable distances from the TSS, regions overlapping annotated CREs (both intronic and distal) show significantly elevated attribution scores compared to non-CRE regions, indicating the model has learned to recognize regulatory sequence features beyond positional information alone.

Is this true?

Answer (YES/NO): YES